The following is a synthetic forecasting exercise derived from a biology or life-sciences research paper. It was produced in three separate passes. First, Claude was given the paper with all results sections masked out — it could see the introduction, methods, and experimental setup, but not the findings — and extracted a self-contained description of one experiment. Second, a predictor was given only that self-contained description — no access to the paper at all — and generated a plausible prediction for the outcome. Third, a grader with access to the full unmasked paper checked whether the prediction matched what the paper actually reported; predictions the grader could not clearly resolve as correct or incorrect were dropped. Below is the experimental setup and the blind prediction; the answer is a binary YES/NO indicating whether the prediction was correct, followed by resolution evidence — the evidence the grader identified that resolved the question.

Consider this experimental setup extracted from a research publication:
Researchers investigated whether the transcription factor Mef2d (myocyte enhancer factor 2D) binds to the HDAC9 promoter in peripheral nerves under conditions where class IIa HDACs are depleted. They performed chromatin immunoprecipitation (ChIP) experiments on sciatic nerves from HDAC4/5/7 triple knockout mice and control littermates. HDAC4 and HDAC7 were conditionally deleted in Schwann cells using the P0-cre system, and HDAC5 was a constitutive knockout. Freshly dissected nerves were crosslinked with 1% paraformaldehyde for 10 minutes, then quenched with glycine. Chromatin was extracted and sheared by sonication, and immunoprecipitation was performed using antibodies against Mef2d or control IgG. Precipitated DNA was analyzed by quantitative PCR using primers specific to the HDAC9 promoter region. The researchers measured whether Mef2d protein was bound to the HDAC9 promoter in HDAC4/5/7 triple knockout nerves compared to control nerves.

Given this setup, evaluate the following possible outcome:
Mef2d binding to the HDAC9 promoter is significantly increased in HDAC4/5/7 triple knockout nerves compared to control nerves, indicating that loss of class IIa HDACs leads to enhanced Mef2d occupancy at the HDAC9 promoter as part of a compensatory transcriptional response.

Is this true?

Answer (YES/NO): YES